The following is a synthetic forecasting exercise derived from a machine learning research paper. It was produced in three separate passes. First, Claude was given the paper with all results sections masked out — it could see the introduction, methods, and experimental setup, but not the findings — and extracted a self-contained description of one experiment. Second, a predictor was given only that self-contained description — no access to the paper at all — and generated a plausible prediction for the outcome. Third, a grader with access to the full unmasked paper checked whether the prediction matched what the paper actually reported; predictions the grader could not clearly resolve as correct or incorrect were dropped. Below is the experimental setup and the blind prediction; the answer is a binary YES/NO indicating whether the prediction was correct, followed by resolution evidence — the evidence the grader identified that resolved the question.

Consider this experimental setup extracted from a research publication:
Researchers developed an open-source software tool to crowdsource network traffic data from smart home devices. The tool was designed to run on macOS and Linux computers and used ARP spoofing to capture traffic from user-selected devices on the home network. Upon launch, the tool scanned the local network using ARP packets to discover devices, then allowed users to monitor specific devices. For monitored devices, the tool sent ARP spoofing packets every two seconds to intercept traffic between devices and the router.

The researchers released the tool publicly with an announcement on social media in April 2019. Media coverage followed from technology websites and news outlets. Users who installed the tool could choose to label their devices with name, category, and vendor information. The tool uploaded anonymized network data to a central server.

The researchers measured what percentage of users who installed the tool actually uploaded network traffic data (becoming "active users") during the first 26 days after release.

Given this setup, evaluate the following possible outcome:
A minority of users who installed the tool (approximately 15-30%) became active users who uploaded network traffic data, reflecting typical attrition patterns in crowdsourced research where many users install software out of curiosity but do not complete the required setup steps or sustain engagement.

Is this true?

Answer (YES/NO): NO